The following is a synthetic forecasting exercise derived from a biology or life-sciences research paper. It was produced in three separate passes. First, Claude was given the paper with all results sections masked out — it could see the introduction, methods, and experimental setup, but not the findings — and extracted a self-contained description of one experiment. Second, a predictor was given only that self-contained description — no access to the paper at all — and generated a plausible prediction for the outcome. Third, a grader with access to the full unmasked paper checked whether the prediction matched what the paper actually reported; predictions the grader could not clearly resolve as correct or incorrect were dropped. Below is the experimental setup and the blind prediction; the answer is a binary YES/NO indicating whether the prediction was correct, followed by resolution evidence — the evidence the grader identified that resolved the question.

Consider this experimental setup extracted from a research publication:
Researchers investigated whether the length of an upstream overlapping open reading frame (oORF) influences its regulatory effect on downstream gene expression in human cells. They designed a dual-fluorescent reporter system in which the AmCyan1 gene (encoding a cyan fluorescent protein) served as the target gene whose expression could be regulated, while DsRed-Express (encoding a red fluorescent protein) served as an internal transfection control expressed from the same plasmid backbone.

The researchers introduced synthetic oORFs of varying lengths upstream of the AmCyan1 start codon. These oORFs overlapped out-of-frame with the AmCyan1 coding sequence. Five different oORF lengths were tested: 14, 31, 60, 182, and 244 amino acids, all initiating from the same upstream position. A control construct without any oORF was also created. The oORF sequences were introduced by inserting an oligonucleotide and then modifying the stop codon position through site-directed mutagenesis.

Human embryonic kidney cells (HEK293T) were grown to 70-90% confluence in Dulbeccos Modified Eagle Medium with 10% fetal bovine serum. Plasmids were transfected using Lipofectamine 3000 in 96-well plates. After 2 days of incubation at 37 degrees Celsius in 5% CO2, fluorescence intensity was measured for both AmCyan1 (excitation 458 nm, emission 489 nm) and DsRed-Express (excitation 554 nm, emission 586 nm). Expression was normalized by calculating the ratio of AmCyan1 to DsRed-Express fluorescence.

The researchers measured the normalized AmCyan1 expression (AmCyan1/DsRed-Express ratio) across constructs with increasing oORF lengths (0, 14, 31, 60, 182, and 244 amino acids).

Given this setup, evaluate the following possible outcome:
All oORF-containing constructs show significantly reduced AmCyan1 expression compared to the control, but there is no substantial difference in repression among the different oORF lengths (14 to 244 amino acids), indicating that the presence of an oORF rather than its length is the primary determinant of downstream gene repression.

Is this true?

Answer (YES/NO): NO